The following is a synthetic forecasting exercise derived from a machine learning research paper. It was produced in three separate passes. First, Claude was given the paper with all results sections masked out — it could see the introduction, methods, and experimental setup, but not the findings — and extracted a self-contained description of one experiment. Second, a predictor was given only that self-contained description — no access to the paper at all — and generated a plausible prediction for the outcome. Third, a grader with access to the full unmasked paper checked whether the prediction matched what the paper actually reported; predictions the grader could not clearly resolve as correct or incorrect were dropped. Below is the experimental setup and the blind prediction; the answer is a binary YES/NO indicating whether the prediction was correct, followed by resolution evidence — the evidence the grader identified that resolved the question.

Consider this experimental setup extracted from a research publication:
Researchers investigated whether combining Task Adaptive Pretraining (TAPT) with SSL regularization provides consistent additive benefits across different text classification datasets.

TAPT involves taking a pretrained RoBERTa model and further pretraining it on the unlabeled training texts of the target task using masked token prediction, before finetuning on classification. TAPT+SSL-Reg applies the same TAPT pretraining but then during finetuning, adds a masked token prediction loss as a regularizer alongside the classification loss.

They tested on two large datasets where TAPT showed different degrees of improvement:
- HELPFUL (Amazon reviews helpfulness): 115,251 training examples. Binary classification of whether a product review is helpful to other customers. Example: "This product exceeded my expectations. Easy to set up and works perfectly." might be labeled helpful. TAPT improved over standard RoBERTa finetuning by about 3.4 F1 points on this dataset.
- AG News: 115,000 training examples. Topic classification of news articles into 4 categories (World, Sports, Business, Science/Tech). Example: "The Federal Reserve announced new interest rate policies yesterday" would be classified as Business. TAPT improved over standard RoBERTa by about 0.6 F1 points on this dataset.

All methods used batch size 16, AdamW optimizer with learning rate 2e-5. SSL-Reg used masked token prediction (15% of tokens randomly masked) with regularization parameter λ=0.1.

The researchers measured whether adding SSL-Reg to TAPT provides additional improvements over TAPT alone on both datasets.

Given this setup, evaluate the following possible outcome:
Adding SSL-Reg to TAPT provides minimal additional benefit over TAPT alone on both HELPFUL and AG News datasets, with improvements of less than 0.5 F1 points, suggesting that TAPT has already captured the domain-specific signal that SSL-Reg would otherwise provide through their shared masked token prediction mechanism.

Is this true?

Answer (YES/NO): NO